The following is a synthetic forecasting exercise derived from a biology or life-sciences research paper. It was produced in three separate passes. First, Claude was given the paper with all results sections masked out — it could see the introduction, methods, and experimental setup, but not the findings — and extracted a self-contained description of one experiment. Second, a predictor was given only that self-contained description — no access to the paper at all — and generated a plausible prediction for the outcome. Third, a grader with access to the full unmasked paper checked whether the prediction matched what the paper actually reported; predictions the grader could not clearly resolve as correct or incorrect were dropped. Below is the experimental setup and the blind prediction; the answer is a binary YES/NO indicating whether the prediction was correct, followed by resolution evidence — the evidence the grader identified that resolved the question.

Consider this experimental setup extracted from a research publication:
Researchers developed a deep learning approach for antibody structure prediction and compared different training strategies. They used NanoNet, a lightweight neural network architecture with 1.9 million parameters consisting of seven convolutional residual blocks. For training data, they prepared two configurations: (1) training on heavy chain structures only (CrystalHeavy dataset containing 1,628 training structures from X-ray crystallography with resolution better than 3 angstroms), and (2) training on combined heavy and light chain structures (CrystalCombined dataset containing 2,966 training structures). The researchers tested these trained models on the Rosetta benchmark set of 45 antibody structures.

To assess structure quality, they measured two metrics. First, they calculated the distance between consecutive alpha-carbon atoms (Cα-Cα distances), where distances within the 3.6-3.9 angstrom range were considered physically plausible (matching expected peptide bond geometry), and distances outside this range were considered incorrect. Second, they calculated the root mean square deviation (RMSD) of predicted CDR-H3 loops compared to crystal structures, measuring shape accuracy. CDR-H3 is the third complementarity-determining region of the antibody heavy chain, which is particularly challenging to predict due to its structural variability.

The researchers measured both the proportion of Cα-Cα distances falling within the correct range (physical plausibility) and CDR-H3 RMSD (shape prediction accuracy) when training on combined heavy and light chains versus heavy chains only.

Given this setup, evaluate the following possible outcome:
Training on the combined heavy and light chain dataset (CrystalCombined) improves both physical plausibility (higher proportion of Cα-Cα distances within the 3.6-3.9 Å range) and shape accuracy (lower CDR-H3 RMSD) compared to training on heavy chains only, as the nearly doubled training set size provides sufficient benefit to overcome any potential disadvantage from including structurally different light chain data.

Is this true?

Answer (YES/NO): NO